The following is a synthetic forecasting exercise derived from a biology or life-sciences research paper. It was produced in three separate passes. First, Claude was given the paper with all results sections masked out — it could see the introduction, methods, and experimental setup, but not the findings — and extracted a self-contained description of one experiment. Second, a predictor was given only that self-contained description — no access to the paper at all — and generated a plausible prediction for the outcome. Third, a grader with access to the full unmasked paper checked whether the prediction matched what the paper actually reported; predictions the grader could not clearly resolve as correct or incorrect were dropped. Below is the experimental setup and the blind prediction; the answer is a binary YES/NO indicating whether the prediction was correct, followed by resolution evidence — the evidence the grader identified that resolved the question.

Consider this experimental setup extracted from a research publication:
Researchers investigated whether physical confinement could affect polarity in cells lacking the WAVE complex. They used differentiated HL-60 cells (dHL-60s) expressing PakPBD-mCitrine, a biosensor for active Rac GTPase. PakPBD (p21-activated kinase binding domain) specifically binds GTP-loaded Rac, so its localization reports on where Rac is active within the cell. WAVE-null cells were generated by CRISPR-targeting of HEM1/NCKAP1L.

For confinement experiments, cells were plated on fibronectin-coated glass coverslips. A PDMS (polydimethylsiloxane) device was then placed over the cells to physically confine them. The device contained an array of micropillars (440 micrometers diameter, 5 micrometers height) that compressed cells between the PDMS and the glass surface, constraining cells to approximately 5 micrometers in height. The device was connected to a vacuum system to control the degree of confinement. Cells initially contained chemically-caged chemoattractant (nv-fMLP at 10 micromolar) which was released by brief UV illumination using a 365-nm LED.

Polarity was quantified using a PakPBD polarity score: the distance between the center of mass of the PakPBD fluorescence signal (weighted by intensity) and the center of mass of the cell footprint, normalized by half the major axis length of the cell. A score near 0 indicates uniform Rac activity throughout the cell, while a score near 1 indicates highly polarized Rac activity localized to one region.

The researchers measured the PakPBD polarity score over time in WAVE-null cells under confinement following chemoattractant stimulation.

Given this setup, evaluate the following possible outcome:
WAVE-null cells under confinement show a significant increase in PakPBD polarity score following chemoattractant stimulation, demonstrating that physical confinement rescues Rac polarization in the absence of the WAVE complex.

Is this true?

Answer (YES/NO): YES